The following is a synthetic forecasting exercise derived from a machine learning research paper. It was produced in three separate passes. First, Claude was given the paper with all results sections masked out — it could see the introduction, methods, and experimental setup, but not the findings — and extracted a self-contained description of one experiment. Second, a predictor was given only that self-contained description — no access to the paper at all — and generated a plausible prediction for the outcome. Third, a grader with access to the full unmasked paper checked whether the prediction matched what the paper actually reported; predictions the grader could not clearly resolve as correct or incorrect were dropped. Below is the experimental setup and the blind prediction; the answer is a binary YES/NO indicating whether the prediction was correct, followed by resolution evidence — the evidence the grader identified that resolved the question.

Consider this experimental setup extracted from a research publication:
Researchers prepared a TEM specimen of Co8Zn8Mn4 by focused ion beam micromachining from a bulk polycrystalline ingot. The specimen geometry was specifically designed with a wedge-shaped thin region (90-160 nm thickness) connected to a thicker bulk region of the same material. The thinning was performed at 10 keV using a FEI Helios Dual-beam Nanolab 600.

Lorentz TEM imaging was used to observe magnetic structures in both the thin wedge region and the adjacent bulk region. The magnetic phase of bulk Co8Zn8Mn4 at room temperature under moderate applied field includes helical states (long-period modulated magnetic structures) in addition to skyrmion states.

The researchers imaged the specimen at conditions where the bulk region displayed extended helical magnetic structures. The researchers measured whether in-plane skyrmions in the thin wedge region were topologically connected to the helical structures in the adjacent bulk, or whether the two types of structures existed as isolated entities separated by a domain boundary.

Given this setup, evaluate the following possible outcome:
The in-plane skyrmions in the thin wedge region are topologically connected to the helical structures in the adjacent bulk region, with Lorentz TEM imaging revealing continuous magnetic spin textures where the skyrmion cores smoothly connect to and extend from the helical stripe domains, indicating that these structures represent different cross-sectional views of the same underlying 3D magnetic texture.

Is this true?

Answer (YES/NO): NO